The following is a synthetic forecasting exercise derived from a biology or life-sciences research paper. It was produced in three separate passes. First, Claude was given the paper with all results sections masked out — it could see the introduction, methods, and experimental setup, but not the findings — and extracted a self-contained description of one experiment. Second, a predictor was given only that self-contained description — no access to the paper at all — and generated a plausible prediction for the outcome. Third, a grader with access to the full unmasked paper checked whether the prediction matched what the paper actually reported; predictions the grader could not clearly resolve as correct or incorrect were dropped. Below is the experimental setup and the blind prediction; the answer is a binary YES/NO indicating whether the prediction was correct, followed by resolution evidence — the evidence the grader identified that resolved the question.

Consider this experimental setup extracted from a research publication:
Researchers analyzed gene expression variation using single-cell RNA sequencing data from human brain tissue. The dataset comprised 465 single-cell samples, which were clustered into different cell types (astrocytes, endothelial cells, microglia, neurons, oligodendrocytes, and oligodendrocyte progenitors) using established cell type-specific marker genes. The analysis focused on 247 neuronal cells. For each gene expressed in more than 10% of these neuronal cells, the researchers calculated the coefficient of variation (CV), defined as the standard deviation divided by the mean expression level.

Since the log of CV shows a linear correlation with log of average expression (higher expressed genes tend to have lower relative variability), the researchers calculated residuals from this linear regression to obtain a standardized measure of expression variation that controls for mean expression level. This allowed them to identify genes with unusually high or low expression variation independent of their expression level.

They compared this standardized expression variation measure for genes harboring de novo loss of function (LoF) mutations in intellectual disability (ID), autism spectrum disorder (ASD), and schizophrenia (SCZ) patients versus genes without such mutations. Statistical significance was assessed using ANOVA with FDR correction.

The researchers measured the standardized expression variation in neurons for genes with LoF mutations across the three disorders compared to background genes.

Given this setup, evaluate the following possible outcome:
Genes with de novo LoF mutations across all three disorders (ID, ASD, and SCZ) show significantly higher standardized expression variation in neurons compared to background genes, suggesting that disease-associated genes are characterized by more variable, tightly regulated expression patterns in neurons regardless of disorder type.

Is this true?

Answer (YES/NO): NO